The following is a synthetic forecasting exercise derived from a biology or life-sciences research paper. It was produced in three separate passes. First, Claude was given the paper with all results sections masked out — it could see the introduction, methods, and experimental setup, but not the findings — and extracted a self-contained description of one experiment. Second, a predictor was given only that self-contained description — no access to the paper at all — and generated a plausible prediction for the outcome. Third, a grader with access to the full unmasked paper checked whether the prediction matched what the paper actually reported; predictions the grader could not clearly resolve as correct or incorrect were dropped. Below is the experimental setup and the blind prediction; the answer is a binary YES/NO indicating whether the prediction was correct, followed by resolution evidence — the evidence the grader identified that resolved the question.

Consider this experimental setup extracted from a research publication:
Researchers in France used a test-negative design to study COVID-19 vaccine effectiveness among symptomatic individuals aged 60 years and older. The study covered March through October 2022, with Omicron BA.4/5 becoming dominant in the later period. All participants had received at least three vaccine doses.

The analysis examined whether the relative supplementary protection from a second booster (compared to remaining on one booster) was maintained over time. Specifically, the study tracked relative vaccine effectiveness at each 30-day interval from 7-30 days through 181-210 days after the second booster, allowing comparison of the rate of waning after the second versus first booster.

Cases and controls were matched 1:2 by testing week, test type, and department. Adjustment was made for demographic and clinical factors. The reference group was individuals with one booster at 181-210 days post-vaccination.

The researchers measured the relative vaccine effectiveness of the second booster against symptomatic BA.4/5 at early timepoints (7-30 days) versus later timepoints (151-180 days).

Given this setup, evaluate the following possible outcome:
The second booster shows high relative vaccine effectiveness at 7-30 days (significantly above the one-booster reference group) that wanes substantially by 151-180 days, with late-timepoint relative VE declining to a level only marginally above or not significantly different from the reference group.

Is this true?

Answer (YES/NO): YES